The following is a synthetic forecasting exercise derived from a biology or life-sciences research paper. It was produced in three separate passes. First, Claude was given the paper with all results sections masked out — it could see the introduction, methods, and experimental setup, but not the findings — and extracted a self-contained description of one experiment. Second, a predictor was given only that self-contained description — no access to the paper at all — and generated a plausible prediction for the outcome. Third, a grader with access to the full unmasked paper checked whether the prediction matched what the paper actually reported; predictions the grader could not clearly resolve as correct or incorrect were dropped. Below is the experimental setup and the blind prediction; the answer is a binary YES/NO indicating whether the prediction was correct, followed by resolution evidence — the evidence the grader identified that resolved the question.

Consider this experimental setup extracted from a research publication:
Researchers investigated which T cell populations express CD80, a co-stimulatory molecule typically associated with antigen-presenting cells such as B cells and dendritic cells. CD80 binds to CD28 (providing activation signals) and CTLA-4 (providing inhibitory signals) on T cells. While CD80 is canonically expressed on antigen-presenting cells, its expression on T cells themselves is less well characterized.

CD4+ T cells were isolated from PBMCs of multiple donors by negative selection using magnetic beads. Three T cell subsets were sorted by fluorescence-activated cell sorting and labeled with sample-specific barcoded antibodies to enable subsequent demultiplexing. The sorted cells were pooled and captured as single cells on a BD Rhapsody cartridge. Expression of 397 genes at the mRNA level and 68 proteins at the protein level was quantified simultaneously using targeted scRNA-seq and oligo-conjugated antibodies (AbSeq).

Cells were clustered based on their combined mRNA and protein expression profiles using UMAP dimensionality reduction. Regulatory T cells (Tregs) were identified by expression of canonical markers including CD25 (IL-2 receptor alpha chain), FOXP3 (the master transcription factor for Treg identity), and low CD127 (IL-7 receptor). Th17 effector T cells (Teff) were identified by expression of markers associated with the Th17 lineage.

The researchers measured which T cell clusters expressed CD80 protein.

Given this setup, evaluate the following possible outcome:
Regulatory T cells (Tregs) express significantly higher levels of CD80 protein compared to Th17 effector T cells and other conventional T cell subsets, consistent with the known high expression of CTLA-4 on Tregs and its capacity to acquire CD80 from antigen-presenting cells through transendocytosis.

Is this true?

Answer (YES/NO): NO